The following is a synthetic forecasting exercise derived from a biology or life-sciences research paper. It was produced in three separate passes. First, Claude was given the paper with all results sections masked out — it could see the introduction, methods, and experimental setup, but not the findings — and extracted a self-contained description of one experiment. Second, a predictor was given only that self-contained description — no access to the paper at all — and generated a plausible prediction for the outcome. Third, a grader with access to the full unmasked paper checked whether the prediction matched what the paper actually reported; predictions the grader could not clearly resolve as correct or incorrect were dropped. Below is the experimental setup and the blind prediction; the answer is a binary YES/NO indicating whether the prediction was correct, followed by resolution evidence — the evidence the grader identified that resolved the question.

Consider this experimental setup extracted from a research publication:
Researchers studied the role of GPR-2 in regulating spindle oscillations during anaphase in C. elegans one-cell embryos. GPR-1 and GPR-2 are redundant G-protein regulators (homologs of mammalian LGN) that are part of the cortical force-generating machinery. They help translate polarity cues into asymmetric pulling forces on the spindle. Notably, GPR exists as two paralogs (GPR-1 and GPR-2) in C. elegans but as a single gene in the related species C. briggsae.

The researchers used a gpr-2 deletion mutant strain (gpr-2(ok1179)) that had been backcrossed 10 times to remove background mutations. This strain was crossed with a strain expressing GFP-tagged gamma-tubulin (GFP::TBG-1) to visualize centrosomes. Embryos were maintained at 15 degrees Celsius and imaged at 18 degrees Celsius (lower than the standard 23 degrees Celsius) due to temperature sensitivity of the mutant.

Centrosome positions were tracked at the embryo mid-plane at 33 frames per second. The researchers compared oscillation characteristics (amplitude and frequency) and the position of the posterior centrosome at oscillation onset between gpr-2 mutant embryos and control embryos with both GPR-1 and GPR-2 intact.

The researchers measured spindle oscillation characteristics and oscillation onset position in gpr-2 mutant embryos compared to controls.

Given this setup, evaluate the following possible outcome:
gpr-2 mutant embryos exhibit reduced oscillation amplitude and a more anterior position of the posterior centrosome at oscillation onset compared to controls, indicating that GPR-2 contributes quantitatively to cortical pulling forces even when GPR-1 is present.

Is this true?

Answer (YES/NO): NO